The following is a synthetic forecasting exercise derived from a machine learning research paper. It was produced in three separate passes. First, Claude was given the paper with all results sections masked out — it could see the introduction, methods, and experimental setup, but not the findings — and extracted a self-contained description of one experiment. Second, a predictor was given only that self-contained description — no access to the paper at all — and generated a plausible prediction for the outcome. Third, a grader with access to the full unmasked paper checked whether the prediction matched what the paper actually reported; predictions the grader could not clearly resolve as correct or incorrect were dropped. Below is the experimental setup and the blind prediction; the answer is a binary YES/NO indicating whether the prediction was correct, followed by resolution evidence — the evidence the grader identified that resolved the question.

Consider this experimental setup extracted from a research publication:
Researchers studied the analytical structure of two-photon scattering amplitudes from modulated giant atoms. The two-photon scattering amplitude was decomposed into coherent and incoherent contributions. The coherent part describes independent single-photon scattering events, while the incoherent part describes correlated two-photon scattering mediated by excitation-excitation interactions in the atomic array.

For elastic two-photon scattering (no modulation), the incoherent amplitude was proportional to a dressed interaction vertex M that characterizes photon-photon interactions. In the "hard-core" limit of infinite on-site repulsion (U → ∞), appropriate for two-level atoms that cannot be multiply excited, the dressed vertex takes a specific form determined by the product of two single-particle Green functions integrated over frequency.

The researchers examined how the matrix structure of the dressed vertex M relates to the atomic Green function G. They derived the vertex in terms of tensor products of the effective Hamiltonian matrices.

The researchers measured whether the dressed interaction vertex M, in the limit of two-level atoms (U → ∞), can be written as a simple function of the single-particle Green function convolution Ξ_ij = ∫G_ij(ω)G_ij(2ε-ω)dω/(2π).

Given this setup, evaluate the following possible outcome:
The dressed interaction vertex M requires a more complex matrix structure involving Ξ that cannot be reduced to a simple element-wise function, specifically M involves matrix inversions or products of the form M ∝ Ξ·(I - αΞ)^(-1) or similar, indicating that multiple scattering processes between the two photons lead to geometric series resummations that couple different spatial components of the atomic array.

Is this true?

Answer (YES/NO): YES